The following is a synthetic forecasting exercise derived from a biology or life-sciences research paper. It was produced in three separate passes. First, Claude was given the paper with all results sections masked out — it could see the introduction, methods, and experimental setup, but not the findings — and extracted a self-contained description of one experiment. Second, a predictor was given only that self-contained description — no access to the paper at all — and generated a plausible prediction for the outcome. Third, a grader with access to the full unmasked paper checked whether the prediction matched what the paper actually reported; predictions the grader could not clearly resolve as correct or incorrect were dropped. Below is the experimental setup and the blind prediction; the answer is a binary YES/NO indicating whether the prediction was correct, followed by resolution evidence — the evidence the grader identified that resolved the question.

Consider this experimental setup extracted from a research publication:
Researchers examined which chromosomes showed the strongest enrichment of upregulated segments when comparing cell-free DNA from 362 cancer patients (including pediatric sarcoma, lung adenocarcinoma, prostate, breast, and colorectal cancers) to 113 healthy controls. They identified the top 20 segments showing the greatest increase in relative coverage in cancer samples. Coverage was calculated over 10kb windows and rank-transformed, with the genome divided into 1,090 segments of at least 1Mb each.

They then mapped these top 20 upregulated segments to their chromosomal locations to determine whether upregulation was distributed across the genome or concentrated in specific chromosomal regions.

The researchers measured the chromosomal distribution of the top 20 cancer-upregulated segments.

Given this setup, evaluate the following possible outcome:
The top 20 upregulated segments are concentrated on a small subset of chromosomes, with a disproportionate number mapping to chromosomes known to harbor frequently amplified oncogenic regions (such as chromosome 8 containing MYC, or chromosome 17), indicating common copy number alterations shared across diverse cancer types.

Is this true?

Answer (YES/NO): YES